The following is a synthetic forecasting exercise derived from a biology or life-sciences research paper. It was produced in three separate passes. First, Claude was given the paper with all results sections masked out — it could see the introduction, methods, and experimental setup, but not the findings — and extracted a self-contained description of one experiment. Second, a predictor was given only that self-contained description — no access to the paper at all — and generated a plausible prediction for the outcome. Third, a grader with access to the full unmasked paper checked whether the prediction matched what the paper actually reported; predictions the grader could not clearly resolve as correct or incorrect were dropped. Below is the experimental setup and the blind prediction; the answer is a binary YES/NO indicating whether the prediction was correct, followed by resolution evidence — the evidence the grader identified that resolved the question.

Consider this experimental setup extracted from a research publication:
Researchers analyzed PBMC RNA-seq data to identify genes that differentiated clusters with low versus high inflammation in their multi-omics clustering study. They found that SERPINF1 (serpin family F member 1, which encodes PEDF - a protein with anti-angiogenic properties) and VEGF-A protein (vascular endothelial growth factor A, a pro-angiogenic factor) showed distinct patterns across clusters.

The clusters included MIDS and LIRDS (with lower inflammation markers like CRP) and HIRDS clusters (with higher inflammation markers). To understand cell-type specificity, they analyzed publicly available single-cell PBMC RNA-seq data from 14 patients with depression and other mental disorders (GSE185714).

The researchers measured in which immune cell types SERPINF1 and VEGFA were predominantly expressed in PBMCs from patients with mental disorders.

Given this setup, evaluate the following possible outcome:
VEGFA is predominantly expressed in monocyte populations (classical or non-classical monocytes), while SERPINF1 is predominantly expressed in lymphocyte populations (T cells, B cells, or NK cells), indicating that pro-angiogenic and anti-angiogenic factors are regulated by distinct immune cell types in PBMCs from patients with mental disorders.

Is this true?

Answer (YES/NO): NO